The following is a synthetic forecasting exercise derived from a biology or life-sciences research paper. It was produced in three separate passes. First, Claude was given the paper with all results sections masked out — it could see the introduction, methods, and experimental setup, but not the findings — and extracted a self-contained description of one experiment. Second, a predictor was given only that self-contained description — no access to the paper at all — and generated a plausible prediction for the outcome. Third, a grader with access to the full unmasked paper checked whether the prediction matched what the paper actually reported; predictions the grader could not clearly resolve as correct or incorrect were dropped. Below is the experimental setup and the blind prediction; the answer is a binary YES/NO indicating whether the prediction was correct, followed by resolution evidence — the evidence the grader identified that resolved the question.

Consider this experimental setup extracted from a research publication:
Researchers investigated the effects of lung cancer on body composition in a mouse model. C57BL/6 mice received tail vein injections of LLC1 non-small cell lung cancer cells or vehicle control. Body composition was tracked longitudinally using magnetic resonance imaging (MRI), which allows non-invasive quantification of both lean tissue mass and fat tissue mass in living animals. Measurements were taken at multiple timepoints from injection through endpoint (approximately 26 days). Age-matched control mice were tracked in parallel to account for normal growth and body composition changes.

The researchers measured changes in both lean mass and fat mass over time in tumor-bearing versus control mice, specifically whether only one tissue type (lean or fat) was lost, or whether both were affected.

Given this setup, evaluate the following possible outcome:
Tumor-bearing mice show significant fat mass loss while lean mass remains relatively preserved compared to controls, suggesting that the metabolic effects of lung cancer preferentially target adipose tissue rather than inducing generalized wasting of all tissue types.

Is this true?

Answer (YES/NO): NO